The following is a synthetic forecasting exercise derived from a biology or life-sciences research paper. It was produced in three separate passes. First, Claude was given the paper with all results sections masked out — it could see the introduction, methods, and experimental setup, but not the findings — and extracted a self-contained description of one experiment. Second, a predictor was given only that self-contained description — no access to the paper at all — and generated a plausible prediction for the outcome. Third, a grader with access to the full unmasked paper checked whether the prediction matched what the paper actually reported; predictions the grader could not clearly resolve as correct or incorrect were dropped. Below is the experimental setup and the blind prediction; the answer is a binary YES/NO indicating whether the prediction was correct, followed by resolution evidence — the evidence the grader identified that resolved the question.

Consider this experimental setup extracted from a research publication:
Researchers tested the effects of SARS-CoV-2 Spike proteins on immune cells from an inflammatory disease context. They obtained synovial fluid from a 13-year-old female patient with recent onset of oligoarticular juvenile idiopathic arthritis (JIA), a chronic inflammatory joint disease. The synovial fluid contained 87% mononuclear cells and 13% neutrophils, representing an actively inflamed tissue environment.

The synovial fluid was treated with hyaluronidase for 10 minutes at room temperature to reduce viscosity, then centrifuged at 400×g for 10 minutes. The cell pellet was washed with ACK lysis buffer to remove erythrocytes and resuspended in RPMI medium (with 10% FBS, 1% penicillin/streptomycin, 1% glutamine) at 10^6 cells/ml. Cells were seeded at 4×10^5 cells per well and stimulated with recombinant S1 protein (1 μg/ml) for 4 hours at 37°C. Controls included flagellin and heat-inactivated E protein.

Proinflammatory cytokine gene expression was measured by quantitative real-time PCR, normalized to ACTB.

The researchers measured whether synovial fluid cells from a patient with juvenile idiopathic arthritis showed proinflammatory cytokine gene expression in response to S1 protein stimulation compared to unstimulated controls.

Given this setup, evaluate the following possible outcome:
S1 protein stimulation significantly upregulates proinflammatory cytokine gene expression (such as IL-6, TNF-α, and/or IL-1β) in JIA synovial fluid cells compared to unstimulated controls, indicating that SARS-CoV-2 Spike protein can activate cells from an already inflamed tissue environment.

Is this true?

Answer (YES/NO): NO